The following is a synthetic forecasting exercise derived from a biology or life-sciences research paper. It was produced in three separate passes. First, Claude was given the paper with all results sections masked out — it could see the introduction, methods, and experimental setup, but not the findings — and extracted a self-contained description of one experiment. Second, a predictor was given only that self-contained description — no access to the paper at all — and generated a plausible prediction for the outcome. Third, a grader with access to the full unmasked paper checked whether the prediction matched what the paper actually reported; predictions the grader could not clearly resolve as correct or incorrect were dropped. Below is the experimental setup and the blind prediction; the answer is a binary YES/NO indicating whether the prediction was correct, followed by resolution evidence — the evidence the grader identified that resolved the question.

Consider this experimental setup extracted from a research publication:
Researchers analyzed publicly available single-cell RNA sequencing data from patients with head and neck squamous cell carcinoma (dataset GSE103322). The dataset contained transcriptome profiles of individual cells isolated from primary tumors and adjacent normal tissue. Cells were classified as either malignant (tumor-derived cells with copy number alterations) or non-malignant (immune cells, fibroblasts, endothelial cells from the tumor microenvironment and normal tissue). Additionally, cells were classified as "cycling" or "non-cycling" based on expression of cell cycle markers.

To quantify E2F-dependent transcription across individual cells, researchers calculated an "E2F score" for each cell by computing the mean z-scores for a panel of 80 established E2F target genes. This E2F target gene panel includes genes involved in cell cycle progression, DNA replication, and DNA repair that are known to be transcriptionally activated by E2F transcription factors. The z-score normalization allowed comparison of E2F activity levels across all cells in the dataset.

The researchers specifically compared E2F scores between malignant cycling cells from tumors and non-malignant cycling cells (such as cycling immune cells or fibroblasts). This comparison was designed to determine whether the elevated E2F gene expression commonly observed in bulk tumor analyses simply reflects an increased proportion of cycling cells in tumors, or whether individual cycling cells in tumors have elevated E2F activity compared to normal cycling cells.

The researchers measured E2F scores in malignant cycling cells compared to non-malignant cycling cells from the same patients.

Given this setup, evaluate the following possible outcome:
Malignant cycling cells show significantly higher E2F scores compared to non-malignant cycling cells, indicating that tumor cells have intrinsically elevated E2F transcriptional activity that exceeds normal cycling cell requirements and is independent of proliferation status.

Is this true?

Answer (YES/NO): YES